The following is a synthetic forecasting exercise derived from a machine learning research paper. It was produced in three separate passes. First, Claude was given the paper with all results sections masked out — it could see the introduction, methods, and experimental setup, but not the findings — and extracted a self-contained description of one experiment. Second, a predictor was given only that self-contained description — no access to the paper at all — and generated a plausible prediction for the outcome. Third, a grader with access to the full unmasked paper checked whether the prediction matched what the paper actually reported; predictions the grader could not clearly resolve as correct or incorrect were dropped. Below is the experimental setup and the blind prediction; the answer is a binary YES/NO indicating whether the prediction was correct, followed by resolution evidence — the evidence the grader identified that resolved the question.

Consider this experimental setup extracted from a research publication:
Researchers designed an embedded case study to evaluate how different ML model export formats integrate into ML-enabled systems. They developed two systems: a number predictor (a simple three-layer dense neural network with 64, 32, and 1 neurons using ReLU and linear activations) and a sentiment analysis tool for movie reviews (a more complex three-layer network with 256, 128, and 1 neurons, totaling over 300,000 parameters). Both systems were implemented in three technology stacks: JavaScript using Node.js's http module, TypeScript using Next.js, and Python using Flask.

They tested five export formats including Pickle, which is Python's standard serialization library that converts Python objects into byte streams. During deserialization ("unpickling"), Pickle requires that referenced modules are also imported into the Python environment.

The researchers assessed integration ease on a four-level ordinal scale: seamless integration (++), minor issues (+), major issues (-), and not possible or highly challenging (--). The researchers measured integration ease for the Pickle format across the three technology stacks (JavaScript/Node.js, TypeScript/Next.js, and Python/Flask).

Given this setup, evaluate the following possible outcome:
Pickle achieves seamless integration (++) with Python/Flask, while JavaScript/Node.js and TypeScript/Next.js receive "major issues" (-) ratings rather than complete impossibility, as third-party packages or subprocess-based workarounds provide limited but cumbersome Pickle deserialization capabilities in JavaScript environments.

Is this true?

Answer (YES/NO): NO